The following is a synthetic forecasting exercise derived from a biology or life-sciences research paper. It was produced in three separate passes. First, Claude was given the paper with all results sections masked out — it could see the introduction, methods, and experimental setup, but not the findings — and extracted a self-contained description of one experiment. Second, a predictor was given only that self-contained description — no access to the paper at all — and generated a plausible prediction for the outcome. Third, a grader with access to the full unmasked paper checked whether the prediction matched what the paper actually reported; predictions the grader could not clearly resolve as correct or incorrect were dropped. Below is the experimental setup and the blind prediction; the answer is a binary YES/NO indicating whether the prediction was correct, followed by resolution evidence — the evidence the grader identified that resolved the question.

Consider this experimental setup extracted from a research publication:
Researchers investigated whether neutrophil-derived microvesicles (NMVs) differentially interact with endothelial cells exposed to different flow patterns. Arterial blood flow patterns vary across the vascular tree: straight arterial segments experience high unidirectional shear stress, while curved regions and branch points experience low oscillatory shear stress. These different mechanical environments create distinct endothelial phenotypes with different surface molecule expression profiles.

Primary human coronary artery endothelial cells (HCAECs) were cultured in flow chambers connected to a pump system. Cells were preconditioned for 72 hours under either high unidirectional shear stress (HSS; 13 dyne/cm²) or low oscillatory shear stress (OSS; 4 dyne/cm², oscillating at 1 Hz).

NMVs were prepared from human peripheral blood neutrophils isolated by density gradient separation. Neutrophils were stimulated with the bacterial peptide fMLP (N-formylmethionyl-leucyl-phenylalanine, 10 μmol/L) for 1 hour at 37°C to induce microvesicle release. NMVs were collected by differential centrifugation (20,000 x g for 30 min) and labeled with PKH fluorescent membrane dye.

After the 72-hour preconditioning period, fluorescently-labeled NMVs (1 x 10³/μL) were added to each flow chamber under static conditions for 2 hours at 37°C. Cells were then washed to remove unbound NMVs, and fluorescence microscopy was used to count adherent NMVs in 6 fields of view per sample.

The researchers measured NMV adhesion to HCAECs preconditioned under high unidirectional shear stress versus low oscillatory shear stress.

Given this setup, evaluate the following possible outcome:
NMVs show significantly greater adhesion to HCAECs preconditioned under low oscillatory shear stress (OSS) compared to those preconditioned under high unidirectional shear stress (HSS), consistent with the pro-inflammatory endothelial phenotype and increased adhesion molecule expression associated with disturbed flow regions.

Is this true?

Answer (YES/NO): YES